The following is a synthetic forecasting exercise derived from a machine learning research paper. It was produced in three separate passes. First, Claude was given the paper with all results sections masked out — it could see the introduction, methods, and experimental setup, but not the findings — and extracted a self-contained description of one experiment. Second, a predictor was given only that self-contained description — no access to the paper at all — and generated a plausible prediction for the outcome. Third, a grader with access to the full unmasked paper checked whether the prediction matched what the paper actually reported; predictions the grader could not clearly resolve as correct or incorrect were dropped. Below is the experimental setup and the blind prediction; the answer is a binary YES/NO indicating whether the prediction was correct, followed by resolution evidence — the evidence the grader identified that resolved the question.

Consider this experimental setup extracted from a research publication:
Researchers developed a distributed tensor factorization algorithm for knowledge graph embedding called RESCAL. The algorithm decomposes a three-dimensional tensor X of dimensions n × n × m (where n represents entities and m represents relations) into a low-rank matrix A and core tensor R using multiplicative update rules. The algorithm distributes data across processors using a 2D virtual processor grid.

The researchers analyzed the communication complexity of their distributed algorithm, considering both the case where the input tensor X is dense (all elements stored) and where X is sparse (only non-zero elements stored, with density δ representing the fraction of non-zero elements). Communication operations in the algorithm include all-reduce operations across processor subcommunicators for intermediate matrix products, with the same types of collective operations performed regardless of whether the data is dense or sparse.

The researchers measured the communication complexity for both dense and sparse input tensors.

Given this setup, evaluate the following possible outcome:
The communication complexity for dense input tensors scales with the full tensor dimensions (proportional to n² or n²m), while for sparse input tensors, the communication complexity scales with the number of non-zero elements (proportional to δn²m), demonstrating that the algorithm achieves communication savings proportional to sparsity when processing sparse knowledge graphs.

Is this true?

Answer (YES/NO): NO